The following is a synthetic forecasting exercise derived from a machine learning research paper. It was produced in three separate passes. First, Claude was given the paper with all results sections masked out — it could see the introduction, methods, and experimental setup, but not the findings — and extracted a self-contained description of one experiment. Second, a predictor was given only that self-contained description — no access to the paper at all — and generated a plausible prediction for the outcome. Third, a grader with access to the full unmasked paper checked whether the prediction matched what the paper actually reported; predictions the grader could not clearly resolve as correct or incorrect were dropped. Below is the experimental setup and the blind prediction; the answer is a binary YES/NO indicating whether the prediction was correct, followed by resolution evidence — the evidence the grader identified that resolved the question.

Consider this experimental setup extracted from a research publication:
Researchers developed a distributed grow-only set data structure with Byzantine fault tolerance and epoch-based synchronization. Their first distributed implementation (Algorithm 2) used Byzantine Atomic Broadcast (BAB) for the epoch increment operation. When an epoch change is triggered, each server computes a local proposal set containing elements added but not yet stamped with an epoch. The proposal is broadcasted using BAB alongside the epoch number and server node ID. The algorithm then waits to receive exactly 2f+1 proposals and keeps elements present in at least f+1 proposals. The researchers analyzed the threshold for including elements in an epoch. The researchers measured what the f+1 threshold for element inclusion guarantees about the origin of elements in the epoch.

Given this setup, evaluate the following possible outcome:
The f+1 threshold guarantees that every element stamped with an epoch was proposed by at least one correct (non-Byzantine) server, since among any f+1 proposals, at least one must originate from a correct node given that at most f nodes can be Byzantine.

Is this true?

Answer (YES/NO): YES